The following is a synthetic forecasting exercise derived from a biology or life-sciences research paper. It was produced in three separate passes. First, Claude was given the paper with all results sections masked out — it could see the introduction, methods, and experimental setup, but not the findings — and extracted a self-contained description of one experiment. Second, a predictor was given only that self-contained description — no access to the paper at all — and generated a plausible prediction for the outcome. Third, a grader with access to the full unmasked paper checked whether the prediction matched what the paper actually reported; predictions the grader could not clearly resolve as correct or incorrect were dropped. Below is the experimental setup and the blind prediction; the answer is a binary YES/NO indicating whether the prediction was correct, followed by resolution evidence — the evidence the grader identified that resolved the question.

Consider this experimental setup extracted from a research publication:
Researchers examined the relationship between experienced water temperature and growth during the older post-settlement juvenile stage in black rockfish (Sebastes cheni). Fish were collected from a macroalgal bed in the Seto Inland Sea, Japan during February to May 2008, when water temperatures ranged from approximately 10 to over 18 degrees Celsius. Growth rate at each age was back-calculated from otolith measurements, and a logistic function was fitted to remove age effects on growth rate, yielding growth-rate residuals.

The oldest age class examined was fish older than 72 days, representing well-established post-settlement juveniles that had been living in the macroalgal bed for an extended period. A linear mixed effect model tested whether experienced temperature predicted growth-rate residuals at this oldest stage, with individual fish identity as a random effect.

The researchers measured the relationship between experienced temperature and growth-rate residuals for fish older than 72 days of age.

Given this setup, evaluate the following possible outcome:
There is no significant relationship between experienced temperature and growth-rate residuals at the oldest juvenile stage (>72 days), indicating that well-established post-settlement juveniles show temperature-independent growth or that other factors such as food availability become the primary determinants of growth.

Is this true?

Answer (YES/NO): YES